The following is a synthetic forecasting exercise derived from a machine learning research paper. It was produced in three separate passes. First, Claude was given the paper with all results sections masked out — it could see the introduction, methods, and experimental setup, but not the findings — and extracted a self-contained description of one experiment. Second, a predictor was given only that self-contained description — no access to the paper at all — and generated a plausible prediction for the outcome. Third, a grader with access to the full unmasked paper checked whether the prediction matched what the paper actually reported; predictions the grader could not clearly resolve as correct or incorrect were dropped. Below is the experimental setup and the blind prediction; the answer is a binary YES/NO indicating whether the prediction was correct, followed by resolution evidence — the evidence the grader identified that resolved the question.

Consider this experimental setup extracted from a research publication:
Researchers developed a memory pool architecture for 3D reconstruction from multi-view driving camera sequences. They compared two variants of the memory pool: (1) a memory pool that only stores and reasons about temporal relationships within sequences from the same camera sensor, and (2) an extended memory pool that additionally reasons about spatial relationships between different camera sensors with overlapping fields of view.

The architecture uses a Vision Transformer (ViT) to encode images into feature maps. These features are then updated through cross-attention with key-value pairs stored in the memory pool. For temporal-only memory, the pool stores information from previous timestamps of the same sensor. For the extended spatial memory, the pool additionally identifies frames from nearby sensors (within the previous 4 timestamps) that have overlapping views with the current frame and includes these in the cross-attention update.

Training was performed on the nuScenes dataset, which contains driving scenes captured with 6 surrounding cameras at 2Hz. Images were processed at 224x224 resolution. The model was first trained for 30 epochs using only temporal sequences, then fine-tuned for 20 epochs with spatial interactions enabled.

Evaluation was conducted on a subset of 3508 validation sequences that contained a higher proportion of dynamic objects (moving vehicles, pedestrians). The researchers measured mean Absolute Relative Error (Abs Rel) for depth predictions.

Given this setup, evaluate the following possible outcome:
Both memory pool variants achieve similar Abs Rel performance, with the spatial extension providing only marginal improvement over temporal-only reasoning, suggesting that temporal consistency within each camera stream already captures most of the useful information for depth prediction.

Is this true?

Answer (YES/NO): NO